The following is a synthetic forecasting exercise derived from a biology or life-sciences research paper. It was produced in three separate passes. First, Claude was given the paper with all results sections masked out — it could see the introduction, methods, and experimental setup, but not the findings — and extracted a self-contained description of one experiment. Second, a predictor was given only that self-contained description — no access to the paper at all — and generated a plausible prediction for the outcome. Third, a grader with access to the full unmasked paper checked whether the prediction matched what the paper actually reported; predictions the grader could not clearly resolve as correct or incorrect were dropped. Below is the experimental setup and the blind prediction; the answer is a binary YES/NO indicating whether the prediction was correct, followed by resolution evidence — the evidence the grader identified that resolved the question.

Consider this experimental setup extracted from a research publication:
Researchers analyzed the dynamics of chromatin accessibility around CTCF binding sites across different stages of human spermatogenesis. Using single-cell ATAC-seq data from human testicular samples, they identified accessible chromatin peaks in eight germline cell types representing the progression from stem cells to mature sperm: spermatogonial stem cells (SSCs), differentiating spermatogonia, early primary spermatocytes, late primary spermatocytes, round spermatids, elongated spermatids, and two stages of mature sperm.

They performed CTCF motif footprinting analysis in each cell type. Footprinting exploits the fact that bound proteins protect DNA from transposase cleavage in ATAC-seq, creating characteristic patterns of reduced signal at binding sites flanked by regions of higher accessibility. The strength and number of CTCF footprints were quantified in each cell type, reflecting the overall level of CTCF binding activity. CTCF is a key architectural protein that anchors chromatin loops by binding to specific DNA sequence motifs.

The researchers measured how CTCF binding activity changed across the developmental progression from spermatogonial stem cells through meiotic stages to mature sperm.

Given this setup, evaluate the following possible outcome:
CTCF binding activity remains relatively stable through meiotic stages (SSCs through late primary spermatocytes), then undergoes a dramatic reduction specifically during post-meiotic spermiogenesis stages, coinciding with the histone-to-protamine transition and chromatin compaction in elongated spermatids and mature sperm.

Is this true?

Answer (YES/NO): NO